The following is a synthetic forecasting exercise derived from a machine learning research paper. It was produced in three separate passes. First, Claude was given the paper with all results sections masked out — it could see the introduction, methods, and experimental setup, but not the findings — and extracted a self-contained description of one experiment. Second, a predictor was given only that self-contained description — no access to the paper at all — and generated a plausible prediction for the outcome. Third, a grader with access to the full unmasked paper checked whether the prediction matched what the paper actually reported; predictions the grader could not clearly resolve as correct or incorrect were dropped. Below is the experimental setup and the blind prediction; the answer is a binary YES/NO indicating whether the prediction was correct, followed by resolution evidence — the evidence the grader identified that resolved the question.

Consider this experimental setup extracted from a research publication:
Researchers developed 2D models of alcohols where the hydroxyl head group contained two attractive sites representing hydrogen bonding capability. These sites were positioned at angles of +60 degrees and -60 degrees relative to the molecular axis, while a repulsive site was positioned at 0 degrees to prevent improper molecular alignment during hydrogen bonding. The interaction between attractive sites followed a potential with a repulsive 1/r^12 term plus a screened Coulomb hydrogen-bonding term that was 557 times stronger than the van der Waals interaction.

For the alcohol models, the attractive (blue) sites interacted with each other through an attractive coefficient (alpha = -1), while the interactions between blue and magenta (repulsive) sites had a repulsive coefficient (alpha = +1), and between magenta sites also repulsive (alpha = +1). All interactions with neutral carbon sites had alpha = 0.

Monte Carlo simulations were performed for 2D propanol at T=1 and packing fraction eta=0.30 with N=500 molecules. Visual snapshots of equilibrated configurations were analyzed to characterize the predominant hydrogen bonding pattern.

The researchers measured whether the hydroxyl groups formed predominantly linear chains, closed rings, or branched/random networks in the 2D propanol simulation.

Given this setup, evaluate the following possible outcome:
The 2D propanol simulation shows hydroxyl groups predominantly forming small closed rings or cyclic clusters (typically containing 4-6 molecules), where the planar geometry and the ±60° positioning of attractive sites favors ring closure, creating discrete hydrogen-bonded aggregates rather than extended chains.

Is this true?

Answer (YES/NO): NO